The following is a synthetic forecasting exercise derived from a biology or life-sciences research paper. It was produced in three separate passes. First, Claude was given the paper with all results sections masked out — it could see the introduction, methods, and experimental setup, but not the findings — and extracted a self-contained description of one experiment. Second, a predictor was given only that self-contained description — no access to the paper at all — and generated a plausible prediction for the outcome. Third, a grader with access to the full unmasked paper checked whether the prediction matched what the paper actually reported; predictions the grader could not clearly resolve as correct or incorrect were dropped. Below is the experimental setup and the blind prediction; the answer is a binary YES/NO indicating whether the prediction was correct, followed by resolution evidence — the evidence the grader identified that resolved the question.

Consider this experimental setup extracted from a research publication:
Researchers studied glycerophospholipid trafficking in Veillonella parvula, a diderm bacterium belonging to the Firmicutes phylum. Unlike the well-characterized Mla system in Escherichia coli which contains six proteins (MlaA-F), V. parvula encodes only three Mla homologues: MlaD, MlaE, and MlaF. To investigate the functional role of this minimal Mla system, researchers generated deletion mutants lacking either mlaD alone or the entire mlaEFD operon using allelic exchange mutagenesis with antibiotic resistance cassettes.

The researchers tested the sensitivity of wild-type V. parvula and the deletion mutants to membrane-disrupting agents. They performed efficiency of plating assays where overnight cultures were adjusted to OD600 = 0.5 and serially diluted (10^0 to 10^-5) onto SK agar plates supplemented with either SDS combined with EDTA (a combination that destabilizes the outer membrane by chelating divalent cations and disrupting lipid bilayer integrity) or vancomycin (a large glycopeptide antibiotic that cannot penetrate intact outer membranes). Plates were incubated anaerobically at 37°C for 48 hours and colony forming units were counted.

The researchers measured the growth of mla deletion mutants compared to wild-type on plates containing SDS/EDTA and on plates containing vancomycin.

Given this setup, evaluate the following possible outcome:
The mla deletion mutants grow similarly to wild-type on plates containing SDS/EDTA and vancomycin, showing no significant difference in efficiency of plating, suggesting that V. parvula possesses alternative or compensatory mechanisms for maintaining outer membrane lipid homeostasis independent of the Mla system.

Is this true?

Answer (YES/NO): NO